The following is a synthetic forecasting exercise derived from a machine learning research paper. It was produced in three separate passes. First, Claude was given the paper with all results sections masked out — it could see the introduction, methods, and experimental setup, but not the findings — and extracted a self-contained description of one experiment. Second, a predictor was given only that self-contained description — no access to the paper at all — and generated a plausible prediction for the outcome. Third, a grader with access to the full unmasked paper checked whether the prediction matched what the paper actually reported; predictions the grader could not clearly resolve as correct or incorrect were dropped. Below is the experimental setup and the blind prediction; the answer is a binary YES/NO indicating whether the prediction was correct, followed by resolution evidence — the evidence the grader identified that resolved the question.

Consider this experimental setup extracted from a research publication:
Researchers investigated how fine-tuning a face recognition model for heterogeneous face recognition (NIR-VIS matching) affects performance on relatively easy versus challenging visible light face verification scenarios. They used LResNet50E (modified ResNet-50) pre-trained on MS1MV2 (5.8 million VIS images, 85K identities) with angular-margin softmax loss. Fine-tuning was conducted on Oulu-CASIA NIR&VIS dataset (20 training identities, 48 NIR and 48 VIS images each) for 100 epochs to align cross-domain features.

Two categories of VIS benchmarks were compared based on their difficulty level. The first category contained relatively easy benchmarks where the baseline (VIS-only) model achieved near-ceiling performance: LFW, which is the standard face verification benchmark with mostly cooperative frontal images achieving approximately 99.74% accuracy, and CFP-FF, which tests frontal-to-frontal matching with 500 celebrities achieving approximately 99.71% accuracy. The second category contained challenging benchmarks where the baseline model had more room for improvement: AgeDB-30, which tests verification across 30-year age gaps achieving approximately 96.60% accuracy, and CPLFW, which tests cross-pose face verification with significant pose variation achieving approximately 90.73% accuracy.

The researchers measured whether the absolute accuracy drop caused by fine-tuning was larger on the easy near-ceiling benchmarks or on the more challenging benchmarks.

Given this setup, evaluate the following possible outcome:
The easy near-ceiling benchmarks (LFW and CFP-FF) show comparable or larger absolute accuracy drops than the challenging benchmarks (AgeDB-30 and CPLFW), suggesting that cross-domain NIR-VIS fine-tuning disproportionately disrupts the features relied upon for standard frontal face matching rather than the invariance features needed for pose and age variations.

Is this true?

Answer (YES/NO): NO